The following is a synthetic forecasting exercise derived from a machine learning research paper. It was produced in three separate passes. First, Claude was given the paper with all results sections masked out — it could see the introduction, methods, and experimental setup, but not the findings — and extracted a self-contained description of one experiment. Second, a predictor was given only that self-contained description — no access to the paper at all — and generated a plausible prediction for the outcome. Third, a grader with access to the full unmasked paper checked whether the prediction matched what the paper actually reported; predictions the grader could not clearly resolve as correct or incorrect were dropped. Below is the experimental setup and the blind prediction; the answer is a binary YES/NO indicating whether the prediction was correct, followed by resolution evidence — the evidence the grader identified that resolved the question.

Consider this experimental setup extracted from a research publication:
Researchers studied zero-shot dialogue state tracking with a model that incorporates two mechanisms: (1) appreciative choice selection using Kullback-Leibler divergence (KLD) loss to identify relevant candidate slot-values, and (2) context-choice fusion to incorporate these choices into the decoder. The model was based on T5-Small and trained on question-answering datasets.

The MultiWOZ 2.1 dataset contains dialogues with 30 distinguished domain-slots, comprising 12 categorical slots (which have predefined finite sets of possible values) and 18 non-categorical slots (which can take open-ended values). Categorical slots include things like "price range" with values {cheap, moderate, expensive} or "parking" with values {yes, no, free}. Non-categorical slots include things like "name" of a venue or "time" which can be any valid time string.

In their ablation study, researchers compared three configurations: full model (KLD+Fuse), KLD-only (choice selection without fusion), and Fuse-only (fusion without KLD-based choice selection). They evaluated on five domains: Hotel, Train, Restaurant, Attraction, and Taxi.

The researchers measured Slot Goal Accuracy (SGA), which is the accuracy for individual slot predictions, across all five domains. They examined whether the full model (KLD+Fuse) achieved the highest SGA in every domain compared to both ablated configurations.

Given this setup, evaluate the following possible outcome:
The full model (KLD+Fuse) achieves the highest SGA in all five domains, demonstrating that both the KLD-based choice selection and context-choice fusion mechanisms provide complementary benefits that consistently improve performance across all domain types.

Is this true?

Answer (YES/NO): NO